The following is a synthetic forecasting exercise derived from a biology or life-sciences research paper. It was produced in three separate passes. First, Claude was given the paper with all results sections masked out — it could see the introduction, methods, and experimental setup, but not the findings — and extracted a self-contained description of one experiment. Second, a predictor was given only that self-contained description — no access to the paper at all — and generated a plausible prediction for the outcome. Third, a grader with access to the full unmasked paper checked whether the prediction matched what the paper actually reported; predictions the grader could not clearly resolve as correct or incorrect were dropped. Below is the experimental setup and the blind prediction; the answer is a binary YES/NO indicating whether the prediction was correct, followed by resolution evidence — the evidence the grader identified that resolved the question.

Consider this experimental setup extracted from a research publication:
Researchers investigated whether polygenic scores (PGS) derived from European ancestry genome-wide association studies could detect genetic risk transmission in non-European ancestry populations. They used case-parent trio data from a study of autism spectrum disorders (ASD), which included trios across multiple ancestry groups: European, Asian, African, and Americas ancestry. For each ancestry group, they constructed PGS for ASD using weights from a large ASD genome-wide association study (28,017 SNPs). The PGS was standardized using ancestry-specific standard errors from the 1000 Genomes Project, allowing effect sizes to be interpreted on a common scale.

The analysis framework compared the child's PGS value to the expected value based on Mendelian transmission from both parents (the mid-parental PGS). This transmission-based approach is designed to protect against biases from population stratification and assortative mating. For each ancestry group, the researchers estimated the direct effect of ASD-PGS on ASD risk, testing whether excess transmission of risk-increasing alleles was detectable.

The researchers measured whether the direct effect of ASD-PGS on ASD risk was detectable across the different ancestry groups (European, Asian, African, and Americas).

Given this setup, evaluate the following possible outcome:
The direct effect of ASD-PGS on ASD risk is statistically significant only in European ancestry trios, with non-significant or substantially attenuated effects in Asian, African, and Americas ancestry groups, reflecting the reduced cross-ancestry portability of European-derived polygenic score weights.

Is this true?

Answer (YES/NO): NO